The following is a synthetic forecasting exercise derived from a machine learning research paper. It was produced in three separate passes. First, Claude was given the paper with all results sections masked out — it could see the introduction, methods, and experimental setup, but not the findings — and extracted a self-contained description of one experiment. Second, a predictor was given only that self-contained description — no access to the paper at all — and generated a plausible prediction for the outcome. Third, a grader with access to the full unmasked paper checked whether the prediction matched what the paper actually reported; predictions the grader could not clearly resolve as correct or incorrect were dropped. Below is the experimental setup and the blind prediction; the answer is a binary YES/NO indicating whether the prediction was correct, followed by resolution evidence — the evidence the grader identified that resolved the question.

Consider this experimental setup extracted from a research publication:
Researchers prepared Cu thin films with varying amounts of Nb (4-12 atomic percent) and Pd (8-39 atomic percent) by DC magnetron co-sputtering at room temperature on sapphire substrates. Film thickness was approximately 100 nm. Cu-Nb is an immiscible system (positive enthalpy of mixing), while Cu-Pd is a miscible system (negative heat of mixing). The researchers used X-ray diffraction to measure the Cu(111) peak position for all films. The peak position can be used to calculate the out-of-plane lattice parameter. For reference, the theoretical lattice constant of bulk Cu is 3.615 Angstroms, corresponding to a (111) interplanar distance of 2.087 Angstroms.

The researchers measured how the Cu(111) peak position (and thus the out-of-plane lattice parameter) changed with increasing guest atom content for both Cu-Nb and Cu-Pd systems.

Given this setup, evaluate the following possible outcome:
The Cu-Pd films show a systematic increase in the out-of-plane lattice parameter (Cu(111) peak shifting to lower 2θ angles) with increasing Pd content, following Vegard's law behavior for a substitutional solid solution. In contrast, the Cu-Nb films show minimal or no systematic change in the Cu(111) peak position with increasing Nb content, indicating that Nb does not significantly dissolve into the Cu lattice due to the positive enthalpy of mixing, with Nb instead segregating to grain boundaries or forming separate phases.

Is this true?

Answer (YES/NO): NO